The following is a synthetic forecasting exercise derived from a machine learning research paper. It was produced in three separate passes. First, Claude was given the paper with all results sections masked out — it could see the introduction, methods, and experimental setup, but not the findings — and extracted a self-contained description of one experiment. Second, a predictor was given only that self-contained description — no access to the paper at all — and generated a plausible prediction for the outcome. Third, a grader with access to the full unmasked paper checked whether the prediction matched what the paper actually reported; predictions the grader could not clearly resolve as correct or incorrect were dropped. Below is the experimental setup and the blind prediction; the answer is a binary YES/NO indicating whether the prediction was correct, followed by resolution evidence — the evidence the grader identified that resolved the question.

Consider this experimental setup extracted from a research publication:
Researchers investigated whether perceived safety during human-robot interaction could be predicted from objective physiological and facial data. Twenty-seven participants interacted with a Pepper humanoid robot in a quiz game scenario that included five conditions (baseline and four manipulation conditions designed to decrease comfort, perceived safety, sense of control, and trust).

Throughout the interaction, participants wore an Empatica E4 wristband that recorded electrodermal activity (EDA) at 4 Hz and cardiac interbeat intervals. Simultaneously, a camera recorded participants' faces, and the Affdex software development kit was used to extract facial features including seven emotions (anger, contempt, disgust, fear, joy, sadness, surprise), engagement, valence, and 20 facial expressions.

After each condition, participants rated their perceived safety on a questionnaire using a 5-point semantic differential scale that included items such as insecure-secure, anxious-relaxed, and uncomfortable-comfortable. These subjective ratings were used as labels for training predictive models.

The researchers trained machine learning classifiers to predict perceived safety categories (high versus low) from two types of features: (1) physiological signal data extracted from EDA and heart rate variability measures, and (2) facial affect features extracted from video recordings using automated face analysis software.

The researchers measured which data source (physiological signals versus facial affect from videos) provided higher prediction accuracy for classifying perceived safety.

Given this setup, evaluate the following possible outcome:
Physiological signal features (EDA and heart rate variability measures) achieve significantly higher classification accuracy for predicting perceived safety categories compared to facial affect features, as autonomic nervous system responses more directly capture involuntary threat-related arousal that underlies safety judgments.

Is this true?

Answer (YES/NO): YES